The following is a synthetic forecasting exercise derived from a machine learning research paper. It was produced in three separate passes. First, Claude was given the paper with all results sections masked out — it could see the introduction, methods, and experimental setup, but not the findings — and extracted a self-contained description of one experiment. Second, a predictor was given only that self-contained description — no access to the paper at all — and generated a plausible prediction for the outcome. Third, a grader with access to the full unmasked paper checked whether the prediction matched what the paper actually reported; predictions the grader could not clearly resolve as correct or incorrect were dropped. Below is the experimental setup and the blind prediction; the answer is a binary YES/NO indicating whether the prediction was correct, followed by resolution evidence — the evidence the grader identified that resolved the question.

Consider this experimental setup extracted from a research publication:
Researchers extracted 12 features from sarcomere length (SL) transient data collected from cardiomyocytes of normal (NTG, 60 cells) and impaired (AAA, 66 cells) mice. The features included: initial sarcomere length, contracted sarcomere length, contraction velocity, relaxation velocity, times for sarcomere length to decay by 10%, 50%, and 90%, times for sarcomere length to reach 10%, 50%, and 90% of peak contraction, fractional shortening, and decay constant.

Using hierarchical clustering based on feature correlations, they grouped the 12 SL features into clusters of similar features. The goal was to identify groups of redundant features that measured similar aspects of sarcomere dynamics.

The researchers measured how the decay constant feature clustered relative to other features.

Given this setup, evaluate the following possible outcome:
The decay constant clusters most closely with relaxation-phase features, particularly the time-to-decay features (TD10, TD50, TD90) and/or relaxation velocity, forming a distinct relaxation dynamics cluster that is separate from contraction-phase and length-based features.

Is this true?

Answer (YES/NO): NO